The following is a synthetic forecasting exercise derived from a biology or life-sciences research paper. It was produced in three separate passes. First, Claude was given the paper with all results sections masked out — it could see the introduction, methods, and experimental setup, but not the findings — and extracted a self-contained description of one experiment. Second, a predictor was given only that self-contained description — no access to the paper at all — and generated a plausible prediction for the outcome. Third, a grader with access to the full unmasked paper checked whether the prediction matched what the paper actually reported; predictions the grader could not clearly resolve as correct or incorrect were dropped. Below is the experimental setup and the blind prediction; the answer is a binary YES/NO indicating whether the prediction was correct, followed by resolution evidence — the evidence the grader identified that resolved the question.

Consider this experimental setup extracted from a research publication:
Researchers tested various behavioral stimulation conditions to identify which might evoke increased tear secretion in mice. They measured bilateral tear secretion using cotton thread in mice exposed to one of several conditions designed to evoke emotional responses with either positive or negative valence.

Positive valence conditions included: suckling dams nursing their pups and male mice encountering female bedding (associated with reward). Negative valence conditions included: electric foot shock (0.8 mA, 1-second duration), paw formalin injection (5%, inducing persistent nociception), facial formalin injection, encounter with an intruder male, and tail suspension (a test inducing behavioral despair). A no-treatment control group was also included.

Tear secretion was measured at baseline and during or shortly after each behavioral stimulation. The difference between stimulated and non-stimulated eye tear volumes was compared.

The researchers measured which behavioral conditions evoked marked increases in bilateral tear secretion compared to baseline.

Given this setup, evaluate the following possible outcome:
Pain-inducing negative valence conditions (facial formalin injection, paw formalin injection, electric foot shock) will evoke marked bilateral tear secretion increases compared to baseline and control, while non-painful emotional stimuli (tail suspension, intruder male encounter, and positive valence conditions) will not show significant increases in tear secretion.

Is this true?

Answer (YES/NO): NO